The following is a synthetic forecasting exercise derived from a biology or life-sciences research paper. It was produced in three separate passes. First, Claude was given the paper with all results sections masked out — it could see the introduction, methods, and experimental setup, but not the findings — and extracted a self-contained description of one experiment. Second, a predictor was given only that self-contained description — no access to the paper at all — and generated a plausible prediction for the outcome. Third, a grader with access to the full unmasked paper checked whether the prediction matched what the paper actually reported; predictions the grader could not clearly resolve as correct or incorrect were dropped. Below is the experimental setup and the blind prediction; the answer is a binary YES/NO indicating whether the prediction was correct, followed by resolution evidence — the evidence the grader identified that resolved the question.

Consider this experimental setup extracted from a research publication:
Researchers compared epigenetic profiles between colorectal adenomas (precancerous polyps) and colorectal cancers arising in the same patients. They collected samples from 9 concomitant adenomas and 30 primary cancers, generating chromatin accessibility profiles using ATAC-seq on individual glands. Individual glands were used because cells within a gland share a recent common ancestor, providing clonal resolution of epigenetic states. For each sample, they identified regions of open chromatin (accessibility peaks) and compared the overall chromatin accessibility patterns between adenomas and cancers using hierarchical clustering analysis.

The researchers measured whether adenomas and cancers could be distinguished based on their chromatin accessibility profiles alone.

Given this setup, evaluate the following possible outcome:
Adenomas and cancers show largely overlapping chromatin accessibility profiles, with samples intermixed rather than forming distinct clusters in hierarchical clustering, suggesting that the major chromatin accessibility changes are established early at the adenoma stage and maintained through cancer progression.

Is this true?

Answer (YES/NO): NO